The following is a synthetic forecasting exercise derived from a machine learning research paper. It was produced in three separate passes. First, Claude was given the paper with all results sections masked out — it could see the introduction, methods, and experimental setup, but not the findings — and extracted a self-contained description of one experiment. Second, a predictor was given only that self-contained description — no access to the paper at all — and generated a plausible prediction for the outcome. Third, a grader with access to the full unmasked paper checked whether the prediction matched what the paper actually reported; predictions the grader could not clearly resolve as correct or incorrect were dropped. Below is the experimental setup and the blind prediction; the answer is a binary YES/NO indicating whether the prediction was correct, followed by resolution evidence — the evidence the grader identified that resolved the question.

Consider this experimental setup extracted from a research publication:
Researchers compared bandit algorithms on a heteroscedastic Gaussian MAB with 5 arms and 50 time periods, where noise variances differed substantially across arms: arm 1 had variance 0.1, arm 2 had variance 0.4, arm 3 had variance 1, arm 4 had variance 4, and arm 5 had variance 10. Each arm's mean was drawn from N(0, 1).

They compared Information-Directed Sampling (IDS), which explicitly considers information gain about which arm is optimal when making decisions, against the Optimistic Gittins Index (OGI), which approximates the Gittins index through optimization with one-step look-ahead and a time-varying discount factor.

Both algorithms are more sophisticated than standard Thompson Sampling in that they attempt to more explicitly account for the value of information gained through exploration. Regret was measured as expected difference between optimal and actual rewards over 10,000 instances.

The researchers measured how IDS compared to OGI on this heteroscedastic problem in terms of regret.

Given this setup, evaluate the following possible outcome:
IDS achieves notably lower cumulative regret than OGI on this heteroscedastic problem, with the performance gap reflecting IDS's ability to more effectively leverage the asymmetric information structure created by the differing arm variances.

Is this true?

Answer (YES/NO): YES